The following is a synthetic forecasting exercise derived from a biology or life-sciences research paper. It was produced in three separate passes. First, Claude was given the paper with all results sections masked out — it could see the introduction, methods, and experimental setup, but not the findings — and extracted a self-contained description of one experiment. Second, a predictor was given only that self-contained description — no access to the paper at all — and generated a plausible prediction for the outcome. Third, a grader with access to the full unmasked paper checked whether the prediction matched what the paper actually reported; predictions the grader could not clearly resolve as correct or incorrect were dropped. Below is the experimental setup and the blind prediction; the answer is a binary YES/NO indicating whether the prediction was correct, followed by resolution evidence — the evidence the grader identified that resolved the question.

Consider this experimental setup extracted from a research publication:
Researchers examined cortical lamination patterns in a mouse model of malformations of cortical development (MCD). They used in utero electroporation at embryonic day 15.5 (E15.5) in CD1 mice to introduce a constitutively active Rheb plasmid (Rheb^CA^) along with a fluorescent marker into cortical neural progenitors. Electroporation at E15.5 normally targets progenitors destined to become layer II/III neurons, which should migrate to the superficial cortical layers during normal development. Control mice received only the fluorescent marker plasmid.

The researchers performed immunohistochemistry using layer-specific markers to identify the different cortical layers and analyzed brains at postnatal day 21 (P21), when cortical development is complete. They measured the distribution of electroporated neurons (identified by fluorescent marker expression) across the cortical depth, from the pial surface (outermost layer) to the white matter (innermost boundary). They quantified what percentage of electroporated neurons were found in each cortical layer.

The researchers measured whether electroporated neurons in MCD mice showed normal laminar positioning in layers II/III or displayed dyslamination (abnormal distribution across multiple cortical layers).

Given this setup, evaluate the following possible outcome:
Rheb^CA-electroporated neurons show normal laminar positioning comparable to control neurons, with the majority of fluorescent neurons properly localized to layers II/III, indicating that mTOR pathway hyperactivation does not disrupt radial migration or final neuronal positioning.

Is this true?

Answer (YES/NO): NO